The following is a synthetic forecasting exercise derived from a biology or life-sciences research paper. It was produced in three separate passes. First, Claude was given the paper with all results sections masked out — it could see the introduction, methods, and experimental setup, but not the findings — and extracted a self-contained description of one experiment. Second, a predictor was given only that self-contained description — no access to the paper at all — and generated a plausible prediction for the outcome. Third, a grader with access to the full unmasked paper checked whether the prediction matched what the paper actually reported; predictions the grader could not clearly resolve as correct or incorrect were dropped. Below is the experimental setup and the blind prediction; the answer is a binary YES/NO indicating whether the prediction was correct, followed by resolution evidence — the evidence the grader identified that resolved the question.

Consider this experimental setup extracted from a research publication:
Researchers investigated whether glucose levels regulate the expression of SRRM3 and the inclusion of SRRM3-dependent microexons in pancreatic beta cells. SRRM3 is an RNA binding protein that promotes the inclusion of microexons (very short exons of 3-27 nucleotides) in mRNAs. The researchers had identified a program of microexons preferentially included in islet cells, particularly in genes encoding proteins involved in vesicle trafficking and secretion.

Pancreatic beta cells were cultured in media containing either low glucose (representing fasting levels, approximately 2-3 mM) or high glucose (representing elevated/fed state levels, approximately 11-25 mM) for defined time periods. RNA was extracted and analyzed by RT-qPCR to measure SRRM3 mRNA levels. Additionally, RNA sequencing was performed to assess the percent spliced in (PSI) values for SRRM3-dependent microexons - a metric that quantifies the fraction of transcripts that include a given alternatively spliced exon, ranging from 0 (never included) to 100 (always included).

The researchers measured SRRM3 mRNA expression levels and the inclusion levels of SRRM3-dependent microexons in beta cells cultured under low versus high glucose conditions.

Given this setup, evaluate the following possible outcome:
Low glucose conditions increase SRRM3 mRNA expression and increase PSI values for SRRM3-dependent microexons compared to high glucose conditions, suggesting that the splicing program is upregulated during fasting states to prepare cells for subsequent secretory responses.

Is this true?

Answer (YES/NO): NO